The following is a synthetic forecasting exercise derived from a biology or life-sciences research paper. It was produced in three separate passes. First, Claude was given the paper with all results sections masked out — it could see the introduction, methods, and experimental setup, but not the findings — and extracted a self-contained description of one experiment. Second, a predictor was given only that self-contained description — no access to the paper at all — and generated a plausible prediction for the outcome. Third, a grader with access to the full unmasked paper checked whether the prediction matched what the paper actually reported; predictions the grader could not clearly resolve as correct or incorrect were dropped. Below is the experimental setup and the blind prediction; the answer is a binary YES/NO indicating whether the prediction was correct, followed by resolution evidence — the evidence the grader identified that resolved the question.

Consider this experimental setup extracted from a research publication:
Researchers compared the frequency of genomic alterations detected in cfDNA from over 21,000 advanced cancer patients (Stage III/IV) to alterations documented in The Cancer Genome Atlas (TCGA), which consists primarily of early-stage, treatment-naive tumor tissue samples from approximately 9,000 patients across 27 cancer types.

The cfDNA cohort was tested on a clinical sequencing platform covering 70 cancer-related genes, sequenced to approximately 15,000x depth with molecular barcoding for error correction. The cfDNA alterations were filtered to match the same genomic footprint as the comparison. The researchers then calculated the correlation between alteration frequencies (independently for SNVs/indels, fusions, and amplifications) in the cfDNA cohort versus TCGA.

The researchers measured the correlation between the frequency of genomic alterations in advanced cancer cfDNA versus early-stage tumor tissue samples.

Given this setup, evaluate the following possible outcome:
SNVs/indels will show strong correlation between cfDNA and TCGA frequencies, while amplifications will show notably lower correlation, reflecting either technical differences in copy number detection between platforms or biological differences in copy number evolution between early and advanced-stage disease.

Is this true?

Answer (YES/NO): NO